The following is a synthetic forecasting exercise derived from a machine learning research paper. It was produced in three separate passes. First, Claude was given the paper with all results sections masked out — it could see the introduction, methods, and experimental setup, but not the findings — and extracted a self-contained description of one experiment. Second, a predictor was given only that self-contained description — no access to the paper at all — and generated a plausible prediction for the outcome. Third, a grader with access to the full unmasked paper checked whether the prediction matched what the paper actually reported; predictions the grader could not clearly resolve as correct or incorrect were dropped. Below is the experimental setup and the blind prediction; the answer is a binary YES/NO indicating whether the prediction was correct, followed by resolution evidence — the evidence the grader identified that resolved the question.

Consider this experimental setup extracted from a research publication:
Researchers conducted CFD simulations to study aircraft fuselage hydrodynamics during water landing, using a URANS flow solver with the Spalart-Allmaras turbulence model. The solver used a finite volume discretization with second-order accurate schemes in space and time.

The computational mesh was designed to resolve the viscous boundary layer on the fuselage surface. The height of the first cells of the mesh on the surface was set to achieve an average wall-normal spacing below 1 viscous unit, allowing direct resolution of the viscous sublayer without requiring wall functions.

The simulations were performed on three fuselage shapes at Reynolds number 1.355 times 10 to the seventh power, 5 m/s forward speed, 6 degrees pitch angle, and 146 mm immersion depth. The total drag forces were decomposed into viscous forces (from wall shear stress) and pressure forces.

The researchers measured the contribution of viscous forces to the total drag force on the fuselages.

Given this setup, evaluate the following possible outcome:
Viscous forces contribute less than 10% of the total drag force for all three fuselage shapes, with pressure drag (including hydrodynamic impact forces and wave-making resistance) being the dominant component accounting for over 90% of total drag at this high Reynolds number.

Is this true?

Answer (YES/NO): NO